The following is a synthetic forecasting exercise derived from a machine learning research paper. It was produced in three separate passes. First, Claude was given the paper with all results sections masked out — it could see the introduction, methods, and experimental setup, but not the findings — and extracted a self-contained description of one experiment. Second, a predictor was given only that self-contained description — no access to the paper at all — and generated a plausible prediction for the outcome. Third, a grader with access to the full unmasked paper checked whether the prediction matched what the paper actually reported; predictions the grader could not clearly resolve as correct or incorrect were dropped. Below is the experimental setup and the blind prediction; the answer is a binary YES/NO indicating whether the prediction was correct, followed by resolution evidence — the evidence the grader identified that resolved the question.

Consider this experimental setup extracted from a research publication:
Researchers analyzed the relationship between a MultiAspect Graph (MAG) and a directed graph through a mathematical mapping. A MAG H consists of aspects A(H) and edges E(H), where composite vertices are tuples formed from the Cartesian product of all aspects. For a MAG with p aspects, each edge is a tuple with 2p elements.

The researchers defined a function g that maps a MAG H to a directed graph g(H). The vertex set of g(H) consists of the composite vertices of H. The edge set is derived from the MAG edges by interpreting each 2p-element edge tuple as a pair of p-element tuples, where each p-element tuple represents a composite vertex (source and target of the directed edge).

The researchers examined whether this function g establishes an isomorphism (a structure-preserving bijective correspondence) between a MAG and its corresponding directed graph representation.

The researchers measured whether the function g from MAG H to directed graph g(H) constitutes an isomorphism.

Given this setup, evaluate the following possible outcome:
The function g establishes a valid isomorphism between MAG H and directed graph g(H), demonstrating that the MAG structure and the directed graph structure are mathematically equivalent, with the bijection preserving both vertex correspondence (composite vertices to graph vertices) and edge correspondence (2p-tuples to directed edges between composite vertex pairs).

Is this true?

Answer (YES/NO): YES